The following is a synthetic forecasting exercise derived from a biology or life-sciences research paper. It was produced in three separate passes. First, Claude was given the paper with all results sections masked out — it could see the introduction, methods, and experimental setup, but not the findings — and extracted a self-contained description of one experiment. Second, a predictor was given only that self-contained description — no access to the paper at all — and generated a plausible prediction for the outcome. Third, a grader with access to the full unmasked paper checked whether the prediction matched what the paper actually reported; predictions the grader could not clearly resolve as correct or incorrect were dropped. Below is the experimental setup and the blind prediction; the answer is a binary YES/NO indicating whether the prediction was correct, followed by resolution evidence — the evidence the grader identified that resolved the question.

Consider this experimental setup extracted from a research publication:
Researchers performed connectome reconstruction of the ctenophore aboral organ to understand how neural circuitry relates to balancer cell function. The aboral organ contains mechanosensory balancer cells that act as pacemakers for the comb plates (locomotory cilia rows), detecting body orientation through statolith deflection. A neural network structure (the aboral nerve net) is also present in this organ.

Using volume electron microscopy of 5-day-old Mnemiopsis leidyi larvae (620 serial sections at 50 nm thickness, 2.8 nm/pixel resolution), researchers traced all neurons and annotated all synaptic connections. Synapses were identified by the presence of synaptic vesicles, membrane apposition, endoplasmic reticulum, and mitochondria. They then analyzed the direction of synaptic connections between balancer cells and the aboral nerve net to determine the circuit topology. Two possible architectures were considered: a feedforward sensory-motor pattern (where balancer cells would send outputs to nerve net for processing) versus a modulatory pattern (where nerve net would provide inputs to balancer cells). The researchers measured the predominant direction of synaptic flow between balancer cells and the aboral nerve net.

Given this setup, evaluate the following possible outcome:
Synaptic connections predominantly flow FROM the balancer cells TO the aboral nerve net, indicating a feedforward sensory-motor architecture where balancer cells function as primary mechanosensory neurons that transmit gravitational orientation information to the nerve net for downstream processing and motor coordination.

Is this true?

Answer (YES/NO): NO